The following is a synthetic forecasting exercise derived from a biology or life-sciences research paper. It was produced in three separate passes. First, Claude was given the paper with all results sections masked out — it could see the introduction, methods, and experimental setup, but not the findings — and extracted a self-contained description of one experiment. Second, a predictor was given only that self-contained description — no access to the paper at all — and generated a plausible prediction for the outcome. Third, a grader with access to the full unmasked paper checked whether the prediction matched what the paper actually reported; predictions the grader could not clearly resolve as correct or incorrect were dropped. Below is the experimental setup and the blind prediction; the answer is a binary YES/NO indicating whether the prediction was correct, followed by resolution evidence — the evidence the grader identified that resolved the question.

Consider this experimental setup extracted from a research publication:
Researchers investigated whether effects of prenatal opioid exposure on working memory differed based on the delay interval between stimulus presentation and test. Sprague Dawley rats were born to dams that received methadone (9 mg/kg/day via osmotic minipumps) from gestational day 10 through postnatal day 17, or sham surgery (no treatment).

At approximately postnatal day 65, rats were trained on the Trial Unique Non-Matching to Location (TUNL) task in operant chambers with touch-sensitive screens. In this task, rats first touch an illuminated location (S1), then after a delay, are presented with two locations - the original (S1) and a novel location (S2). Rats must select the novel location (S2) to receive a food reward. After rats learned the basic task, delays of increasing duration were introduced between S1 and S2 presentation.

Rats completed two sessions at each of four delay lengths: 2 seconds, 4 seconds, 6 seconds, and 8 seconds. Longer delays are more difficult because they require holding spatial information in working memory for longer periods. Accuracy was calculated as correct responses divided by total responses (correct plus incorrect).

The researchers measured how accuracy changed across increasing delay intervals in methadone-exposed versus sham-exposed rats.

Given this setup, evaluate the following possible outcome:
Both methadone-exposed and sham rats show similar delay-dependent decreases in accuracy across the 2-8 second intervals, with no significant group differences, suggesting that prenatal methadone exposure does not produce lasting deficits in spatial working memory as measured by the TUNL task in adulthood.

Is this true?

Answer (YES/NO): NO